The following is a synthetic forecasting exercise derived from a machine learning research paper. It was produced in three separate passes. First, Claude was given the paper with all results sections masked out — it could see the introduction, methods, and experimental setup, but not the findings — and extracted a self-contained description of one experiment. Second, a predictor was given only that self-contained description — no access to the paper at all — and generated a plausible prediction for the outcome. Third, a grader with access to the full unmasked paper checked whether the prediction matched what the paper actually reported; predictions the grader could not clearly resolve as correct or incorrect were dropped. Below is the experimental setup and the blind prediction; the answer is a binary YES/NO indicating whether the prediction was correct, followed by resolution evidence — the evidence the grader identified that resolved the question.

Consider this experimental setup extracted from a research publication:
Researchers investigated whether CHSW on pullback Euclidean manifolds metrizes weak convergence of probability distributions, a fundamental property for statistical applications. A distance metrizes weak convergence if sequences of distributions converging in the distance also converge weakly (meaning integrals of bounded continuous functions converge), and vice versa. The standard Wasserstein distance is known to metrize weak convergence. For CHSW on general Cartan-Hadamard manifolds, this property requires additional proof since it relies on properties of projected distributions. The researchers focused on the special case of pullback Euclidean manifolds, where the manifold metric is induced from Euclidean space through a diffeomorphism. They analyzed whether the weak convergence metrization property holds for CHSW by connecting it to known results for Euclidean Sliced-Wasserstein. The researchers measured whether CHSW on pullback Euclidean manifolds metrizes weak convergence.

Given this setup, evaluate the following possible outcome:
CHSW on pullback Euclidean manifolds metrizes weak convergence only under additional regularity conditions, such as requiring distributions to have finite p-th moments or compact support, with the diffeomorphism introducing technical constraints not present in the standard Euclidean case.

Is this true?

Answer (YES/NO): NO